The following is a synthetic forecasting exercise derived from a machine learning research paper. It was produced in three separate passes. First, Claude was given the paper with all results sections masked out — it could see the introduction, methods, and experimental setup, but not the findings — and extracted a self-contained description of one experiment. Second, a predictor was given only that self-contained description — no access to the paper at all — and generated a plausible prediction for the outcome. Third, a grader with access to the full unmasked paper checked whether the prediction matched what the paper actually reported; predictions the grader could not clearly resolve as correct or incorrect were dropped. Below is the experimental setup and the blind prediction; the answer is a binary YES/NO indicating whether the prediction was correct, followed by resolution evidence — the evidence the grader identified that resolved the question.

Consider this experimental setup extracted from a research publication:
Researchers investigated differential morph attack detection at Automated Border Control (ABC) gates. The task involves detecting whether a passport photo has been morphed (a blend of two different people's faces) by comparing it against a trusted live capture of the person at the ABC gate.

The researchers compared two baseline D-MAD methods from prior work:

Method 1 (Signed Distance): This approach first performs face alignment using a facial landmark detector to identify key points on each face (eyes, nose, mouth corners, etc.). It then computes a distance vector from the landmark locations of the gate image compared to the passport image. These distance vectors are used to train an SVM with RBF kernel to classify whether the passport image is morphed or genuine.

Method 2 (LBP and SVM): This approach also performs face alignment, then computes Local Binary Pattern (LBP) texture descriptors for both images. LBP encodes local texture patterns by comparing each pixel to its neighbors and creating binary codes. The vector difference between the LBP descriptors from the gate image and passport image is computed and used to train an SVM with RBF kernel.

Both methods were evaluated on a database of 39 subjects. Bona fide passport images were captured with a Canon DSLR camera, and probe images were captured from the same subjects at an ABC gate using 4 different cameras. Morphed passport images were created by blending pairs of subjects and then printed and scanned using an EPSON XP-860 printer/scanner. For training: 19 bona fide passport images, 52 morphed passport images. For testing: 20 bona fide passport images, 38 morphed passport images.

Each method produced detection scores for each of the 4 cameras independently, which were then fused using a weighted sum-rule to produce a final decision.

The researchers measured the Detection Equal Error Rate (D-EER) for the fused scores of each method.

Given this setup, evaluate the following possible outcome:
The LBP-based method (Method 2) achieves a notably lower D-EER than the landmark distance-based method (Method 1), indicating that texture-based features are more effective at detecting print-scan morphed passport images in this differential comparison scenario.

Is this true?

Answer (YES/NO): YES